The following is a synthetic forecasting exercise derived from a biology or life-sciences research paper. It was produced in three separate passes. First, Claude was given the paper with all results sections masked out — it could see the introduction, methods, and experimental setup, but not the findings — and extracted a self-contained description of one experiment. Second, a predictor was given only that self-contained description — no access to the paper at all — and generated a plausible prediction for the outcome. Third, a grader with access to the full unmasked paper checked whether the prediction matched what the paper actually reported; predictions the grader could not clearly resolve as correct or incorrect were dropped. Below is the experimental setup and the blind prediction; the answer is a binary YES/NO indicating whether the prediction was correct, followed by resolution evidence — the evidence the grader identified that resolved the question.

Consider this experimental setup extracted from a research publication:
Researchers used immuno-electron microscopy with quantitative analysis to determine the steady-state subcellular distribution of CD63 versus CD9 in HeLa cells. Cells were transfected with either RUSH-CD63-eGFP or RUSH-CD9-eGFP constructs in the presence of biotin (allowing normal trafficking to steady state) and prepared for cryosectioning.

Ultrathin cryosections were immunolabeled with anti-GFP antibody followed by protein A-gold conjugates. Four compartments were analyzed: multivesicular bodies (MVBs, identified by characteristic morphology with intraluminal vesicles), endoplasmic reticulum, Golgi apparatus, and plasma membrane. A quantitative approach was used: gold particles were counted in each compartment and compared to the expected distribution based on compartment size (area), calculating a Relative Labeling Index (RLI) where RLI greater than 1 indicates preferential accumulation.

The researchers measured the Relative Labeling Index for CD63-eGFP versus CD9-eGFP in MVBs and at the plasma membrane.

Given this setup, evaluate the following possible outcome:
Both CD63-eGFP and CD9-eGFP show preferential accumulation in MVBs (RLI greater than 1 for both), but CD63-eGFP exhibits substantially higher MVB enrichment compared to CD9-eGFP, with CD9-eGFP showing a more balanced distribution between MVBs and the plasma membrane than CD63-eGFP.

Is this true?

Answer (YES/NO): YES